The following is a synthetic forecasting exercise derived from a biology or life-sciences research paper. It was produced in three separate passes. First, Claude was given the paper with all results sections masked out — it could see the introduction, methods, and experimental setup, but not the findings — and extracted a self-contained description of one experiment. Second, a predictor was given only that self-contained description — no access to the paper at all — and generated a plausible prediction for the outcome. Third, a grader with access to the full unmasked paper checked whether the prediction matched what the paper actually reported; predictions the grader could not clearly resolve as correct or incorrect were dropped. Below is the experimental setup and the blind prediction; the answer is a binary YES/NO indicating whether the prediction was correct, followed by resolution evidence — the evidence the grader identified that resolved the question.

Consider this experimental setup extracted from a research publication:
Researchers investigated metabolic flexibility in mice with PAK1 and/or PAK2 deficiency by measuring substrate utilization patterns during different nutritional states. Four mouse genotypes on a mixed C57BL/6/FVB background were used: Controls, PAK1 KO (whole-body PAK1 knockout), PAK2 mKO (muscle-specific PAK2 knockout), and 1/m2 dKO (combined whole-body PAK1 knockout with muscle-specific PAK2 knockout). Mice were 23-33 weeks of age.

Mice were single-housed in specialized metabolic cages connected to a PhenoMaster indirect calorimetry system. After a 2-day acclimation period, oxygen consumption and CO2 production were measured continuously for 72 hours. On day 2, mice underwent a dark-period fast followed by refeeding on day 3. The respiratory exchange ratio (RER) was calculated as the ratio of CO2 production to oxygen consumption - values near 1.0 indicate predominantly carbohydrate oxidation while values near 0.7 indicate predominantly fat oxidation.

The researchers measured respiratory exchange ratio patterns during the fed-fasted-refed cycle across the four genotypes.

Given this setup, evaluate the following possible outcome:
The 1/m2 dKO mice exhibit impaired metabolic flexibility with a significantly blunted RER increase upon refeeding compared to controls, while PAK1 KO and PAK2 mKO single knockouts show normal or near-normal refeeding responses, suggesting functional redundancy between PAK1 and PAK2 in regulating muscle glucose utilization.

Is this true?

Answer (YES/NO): NO